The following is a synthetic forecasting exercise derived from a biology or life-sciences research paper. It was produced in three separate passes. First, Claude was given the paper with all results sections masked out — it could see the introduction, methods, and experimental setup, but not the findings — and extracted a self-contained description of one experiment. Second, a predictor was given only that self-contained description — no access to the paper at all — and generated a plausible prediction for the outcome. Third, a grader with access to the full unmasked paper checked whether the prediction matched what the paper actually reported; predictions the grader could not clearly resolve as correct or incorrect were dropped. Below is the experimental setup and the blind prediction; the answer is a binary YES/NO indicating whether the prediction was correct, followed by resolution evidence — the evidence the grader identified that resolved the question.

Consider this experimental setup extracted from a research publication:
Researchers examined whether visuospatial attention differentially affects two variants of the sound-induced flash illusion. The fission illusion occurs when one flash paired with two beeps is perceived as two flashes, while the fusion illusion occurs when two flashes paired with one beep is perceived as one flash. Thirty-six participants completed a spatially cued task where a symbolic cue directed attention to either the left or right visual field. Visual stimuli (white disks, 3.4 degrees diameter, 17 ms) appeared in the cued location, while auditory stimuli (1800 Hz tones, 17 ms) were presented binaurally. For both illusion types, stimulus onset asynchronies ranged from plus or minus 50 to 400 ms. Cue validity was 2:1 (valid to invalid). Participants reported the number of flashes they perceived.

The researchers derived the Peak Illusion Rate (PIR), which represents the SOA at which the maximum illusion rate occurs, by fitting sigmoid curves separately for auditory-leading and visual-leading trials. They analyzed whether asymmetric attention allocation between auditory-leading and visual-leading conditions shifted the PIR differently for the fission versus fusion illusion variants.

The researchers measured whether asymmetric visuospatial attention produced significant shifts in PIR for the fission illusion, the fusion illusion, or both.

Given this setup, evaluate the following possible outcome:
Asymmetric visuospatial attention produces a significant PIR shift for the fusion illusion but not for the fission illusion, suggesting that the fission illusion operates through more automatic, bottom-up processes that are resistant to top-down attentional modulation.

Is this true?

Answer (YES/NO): NO